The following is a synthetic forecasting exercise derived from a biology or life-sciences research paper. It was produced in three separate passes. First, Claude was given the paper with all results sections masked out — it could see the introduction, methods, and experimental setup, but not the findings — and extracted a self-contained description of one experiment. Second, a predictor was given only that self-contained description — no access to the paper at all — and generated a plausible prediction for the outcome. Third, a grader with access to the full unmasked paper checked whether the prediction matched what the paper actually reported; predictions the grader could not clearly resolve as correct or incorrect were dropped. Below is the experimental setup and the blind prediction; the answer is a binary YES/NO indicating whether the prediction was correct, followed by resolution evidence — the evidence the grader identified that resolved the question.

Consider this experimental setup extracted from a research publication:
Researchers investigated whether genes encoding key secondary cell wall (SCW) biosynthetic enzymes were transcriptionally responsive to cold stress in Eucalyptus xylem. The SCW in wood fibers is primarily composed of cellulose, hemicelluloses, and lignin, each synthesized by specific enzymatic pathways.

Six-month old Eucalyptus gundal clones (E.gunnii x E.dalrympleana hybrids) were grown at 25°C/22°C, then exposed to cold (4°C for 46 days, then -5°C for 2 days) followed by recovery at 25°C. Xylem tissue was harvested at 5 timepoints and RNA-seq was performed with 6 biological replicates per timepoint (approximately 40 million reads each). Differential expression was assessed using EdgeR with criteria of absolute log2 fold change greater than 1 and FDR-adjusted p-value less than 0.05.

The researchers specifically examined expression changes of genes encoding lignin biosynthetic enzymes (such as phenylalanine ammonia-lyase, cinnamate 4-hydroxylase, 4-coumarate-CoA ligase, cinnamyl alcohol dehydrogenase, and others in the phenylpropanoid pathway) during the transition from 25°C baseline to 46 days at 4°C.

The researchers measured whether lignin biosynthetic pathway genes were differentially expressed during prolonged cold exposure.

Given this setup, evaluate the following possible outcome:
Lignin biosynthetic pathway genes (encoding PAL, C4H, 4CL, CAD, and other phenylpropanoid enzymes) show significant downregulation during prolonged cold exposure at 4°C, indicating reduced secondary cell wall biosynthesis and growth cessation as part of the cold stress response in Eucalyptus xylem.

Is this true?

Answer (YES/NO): NO